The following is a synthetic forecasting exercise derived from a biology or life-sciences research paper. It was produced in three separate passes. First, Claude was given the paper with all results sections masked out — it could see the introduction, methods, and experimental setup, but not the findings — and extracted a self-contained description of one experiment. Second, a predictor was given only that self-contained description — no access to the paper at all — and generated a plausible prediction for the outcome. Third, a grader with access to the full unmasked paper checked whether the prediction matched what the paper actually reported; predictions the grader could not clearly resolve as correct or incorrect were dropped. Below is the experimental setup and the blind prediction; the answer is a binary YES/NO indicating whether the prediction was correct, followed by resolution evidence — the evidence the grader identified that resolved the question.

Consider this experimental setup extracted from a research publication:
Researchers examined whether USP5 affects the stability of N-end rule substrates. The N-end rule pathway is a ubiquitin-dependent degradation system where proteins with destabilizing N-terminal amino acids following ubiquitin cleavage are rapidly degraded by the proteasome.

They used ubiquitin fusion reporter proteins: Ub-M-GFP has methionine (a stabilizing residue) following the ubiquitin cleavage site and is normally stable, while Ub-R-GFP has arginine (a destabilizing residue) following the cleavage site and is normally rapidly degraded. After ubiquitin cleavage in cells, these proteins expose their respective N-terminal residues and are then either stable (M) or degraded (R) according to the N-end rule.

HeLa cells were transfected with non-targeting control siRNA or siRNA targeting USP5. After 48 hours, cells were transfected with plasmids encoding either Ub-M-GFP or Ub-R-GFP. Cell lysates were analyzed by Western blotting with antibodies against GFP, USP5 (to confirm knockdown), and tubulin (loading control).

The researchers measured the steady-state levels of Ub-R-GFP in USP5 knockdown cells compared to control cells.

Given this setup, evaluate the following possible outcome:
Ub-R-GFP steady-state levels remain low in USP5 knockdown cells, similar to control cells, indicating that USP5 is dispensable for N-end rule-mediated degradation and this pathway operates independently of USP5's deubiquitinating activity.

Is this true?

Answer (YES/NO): YES